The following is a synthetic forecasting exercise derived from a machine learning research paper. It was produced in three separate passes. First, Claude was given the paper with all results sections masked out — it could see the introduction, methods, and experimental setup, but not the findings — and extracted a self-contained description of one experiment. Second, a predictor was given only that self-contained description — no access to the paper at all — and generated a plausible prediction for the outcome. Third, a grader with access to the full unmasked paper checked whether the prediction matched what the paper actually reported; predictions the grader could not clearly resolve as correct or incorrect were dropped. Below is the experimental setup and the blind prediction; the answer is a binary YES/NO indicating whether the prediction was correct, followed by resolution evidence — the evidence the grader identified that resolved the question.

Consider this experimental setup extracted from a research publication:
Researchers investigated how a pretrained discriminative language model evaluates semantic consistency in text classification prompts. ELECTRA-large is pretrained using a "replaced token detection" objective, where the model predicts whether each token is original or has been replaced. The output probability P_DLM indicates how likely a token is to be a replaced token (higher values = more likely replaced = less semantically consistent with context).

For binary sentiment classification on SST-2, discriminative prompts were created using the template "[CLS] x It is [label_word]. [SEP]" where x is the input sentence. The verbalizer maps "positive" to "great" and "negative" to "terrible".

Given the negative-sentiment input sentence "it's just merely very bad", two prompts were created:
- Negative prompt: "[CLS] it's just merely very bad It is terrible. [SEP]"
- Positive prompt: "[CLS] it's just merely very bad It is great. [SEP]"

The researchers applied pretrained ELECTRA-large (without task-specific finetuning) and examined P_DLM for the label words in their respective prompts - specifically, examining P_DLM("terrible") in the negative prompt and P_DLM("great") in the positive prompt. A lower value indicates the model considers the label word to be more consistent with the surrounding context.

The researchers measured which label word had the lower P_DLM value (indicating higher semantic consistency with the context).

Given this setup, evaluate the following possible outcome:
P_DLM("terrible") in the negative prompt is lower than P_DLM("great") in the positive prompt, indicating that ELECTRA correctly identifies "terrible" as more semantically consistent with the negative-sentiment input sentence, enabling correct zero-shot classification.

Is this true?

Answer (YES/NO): YES